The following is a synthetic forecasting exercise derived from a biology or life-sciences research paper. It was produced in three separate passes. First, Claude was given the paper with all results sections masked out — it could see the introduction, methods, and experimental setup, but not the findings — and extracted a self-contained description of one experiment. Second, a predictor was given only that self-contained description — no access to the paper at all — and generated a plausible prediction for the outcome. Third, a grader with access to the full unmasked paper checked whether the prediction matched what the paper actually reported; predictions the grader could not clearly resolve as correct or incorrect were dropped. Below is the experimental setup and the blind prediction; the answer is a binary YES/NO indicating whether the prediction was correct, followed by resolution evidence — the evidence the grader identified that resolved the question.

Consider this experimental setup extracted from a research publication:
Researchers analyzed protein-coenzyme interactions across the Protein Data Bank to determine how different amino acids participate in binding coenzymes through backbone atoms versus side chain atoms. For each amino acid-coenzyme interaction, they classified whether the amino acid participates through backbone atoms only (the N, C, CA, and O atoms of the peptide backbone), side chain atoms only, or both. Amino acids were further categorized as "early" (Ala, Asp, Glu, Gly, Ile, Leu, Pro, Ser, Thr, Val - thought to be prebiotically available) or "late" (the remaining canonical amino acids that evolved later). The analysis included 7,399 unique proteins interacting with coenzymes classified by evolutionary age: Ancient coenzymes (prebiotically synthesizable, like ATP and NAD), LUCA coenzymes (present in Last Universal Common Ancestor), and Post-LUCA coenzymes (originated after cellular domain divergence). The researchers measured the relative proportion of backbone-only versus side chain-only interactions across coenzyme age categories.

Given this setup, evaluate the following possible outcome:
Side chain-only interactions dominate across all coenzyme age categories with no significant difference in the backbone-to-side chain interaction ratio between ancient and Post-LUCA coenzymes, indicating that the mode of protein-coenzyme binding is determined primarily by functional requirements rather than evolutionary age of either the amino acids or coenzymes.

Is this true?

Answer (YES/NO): NO